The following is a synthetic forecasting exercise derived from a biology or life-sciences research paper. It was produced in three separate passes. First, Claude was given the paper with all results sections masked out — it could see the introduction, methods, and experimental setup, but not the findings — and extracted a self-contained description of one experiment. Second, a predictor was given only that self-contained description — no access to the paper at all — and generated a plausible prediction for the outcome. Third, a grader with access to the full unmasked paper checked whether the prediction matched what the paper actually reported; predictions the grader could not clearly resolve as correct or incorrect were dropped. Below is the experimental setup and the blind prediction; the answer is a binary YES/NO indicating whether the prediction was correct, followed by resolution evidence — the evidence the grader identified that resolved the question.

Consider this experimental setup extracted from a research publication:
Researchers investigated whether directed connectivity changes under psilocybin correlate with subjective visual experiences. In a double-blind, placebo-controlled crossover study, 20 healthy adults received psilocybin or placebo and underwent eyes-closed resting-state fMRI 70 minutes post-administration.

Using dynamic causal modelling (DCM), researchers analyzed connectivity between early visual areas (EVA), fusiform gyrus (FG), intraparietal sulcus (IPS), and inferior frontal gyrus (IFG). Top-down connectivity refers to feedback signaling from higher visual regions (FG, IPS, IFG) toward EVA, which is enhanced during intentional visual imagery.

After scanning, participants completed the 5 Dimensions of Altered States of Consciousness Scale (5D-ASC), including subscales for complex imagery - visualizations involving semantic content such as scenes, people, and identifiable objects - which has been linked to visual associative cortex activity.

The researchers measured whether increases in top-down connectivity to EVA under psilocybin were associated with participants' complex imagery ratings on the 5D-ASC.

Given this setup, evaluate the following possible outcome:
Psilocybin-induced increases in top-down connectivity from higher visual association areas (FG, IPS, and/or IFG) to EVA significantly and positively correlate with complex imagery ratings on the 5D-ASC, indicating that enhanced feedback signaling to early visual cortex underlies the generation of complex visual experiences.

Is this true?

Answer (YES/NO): YES